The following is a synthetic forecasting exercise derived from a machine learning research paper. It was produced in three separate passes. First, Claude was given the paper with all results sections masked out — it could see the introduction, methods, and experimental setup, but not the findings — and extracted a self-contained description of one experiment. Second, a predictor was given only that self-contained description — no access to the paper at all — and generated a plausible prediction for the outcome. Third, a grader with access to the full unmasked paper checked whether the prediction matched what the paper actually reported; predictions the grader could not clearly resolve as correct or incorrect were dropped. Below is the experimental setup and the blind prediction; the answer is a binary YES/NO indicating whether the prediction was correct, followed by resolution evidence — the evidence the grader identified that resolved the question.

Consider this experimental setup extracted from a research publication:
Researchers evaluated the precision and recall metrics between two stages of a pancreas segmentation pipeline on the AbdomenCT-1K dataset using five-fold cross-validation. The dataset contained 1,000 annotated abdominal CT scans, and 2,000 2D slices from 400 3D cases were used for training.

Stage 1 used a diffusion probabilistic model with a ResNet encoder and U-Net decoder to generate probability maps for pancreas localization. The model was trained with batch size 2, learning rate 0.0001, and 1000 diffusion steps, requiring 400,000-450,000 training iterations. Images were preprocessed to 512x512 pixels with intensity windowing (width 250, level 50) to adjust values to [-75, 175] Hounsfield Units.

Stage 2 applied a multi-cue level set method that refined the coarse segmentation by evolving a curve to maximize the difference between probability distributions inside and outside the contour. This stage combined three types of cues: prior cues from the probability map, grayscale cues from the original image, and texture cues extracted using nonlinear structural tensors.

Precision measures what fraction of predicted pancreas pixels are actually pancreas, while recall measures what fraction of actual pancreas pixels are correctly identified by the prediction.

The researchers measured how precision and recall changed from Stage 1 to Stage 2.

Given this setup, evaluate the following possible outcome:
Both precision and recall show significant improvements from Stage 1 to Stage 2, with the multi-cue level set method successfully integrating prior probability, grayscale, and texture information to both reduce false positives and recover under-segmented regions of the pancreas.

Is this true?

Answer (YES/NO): NO